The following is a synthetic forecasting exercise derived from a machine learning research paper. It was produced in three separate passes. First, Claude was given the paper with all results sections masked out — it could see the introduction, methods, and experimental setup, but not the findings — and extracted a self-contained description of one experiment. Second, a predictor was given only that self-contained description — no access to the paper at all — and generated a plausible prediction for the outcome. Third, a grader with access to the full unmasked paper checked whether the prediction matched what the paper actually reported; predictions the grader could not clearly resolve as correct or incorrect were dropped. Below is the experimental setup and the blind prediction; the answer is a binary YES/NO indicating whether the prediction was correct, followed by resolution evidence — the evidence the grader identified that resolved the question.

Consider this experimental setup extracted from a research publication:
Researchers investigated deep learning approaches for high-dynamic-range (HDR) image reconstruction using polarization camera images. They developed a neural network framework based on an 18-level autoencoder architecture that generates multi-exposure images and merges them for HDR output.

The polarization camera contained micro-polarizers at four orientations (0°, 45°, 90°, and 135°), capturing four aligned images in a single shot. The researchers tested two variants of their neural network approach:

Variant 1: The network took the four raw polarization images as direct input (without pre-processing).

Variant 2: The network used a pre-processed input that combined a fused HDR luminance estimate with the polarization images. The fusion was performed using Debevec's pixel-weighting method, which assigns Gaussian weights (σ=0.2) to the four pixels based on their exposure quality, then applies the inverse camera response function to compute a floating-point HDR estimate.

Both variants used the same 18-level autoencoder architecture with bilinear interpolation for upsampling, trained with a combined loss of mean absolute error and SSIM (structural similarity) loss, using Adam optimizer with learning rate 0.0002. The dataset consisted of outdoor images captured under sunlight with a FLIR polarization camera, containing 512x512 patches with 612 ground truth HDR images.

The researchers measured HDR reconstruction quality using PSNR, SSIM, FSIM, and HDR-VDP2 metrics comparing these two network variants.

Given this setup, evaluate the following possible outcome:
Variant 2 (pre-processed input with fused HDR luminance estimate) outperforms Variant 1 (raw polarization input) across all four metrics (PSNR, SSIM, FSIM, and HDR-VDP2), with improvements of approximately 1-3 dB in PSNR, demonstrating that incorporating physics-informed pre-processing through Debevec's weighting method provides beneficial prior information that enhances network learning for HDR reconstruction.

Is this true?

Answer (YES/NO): NO